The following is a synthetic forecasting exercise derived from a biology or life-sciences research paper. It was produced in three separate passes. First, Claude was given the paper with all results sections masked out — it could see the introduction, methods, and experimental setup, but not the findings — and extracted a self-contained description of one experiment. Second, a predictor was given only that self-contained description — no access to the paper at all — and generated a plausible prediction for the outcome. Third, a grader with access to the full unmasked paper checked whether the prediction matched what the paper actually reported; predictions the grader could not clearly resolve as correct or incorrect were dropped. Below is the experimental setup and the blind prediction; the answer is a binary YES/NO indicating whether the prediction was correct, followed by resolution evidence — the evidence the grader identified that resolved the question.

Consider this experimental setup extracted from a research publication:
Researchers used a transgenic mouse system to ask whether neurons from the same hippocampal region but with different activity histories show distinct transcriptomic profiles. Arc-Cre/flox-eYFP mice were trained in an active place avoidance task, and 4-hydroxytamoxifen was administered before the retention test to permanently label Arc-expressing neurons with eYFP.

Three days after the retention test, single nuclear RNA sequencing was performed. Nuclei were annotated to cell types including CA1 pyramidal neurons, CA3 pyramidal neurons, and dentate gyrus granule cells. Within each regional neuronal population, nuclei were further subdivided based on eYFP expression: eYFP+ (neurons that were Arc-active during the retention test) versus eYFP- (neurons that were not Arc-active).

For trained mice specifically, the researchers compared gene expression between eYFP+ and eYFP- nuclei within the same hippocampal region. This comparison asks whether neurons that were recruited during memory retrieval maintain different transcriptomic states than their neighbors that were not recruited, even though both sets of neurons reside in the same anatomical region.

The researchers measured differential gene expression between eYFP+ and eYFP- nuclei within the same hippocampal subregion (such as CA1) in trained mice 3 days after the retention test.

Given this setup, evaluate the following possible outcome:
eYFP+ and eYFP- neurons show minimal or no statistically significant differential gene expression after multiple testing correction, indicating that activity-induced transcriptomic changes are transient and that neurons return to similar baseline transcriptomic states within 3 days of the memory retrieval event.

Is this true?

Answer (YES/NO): NO